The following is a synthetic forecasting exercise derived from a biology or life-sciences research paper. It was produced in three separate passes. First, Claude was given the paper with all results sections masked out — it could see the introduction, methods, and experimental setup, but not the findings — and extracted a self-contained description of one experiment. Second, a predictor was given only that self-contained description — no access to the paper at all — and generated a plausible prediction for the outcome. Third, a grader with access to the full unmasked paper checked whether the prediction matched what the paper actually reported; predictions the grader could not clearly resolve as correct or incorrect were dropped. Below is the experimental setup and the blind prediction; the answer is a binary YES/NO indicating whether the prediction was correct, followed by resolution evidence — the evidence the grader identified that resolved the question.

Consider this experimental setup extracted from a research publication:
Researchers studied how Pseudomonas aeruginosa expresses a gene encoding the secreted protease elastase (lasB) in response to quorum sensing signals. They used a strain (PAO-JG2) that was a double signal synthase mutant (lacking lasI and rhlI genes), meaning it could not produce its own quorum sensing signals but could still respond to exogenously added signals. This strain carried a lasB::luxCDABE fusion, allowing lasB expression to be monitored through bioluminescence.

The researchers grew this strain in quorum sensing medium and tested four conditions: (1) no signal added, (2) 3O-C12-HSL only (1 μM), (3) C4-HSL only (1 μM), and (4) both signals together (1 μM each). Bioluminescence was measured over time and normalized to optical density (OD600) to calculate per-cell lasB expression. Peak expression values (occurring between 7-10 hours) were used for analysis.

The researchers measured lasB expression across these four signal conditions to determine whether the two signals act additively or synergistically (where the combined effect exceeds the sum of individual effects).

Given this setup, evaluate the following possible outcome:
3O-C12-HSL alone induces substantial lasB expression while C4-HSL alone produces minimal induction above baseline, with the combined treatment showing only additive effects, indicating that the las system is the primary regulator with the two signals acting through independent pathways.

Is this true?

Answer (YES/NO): NO